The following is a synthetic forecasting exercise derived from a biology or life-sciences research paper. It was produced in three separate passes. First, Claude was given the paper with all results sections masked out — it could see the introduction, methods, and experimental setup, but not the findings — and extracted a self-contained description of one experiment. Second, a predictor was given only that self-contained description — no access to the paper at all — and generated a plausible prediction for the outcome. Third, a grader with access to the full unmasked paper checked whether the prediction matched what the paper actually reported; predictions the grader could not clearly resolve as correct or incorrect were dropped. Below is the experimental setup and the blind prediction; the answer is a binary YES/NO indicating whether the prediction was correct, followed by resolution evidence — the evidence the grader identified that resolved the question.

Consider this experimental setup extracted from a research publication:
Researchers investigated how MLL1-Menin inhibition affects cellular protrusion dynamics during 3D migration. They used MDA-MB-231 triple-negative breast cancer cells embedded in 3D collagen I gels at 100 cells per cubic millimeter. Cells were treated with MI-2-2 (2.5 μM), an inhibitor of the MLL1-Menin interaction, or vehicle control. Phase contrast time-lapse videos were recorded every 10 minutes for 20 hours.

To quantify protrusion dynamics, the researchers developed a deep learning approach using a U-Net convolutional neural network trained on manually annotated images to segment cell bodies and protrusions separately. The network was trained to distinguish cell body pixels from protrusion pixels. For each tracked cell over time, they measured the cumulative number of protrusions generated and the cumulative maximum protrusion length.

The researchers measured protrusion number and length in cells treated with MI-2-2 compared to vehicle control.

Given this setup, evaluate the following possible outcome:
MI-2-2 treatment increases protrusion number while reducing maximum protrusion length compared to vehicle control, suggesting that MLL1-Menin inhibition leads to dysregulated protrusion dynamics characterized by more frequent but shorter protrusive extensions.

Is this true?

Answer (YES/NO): NO